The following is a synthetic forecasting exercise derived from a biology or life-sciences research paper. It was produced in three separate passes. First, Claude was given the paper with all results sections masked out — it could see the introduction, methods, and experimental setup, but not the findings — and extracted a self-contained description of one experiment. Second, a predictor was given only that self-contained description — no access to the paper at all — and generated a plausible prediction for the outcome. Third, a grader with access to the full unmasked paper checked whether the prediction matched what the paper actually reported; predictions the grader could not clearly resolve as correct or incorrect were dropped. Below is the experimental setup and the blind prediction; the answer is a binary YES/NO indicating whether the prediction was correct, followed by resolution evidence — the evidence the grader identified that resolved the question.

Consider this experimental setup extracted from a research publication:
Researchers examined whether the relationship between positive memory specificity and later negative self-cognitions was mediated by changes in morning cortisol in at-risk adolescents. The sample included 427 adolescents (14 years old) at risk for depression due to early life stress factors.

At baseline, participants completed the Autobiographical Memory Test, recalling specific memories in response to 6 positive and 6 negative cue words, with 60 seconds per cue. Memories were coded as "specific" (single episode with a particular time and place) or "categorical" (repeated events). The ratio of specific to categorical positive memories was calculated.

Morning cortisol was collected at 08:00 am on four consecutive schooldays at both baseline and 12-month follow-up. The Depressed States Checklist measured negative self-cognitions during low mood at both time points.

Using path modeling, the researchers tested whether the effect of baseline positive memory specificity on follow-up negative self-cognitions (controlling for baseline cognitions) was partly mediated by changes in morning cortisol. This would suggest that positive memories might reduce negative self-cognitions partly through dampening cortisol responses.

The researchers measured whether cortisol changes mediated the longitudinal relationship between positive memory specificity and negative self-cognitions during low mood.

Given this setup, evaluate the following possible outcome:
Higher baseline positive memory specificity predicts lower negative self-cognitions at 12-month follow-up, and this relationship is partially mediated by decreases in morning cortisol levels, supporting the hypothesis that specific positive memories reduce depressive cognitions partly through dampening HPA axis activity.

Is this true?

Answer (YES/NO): NO